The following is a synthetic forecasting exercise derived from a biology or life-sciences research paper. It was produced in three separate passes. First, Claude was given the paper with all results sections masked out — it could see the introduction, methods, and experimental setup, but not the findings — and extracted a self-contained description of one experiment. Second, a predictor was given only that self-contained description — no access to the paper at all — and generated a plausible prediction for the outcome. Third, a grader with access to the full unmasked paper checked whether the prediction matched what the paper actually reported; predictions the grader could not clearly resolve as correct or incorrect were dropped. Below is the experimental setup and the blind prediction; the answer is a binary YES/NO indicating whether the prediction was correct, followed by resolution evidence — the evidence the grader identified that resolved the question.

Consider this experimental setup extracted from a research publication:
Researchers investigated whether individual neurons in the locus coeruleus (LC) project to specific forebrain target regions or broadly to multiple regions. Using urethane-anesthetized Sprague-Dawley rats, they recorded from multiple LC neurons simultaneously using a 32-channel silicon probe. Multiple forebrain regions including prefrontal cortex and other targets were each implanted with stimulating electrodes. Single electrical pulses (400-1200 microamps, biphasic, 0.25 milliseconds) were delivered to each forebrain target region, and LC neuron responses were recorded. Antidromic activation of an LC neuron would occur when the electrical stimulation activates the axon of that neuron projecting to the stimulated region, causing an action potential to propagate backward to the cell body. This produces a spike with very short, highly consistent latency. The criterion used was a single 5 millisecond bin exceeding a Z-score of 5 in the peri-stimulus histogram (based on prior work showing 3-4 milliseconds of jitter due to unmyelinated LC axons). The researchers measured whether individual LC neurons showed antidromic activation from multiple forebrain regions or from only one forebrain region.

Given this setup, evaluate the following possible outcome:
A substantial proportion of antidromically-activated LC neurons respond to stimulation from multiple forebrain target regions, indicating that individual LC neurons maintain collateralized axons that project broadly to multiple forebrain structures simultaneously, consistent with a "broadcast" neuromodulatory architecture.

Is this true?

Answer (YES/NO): NO